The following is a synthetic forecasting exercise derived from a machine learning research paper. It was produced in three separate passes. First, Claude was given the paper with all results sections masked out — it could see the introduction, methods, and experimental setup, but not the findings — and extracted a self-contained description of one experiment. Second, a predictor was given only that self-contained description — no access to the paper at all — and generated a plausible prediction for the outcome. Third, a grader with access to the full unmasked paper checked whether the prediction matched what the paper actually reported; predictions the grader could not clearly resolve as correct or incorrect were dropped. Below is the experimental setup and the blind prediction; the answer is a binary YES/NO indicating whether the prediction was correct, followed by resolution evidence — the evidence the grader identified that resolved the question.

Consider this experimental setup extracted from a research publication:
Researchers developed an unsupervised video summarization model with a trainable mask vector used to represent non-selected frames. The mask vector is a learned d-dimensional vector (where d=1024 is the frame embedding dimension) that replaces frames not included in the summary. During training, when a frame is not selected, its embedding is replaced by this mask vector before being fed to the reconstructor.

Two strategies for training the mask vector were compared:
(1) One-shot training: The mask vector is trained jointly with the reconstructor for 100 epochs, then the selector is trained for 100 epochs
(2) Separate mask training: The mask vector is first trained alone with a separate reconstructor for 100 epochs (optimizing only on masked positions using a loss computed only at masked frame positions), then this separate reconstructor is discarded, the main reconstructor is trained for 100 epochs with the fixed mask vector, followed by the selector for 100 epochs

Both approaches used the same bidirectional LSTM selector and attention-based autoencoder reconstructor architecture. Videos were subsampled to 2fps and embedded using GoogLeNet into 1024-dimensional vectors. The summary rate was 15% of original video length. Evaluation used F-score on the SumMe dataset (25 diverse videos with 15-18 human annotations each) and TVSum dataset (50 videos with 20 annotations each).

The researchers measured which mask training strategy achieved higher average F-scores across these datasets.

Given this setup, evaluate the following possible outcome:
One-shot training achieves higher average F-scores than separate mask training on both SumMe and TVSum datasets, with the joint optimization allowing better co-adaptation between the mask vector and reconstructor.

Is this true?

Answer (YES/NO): YES